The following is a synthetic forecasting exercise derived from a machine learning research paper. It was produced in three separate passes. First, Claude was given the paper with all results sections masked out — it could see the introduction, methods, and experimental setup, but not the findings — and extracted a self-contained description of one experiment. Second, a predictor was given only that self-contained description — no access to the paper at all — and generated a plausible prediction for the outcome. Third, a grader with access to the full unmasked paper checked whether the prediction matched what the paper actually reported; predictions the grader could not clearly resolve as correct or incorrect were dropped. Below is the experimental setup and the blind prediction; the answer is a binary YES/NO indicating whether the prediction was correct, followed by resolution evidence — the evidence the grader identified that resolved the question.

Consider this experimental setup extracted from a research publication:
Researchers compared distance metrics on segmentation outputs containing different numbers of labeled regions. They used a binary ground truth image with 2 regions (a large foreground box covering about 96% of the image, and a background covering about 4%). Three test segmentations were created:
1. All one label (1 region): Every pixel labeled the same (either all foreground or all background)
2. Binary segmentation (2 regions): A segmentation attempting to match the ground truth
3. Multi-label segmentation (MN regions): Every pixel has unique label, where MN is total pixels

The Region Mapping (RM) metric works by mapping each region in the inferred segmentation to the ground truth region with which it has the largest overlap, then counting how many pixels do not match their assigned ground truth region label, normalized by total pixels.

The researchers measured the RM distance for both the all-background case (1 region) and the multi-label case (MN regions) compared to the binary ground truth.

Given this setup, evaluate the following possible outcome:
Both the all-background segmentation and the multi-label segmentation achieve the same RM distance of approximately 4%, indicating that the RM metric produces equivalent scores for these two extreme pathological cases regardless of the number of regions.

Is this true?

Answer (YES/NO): NO